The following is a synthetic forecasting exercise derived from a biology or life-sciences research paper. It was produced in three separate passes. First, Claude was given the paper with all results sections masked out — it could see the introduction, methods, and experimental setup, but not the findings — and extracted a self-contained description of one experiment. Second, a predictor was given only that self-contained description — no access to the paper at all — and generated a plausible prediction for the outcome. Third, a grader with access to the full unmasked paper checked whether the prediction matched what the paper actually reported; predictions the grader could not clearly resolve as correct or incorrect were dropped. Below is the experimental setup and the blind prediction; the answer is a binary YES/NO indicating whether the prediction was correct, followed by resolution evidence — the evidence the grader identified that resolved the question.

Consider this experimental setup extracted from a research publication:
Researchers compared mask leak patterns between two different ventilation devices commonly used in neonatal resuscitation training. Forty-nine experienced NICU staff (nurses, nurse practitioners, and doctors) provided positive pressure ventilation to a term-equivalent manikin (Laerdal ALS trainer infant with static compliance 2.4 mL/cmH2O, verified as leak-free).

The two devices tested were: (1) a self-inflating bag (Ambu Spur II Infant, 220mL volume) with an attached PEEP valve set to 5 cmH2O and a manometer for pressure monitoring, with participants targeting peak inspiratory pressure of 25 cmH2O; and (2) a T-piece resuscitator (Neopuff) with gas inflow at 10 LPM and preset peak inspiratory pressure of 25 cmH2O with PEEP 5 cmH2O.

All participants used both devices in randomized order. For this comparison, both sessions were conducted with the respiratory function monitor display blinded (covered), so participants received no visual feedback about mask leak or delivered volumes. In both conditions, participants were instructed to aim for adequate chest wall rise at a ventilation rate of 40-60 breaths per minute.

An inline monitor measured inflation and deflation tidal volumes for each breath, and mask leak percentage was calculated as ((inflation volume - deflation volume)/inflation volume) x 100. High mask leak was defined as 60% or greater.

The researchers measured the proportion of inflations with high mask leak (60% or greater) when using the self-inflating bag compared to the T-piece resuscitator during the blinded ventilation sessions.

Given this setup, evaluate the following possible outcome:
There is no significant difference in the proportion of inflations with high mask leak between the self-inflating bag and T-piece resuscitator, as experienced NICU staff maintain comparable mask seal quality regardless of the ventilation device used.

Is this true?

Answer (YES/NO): NO